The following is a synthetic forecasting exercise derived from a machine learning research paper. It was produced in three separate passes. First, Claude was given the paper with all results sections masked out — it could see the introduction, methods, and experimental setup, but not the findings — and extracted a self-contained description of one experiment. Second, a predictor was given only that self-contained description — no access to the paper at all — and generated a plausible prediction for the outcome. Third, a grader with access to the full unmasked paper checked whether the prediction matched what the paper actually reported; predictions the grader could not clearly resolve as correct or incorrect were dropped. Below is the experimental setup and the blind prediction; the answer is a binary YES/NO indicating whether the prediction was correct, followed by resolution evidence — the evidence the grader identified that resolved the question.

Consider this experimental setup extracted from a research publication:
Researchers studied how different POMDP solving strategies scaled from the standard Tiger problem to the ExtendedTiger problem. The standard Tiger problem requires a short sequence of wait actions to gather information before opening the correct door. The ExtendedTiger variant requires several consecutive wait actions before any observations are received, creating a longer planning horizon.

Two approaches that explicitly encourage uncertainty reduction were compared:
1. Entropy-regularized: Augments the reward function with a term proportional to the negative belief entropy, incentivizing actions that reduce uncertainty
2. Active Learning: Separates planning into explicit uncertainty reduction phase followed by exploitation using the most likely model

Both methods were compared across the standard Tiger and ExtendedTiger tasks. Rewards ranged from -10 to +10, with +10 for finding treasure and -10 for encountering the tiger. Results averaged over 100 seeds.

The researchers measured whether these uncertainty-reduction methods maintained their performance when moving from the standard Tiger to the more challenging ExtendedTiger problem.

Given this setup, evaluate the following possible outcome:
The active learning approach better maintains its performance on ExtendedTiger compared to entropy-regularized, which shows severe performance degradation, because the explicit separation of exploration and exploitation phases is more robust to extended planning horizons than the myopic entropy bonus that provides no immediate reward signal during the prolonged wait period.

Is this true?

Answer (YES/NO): NO